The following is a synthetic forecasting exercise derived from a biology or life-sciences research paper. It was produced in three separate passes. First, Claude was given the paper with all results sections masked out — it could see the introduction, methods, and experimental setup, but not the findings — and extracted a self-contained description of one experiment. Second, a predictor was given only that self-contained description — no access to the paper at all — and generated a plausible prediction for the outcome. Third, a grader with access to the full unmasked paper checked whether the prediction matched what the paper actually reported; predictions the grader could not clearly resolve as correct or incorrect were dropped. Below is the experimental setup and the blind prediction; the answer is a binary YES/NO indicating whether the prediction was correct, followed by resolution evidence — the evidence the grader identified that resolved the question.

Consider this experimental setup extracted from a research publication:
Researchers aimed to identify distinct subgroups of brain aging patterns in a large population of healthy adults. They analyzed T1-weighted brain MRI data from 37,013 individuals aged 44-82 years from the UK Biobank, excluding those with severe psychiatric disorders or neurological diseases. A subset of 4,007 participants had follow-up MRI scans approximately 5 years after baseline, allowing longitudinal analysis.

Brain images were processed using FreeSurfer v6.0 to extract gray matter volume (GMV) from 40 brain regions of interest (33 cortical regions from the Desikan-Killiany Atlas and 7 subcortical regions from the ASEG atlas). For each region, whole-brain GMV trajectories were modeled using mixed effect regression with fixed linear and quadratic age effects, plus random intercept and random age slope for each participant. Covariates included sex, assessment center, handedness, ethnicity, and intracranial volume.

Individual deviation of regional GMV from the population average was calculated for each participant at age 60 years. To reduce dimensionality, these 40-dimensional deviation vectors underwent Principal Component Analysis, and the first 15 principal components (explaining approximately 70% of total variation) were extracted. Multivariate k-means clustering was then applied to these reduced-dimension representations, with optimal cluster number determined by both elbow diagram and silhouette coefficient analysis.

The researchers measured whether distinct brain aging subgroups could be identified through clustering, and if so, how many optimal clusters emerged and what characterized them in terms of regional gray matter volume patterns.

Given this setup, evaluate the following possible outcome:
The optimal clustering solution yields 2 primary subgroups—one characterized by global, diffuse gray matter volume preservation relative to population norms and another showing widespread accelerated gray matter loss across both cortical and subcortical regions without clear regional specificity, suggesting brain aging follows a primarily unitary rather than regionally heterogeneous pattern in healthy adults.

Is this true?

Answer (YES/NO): NO